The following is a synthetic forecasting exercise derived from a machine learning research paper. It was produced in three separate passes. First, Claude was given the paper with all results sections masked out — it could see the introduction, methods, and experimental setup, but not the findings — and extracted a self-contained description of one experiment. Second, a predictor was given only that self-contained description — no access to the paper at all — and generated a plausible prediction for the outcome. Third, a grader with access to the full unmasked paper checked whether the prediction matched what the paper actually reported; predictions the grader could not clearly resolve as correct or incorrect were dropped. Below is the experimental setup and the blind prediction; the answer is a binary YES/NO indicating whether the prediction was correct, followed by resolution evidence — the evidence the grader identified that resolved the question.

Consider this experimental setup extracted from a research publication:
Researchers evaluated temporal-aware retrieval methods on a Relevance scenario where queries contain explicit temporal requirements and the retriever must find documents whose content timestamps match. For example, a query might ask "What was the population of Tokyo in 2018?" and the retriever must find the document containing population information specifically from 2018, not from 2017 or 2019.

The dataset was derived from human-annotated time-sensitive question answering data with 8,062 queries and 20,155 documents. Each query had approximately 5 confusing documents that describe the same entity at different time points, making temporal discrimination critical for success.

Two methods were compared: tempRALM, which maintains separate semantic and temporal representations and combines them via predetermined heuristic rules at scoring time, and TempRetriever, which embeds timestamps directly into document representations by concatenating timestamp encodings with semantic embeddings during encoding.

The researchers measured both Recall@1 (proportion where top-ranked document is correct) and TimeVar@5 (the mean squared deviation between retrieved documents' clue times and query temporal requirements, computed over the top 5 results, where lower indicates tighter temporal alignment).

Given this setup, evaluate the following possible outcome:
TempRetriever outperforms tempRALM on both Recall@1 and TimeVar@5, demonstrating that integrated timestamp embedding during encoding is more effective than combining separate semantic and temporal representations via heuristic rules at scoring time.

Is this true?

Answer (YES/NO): NO